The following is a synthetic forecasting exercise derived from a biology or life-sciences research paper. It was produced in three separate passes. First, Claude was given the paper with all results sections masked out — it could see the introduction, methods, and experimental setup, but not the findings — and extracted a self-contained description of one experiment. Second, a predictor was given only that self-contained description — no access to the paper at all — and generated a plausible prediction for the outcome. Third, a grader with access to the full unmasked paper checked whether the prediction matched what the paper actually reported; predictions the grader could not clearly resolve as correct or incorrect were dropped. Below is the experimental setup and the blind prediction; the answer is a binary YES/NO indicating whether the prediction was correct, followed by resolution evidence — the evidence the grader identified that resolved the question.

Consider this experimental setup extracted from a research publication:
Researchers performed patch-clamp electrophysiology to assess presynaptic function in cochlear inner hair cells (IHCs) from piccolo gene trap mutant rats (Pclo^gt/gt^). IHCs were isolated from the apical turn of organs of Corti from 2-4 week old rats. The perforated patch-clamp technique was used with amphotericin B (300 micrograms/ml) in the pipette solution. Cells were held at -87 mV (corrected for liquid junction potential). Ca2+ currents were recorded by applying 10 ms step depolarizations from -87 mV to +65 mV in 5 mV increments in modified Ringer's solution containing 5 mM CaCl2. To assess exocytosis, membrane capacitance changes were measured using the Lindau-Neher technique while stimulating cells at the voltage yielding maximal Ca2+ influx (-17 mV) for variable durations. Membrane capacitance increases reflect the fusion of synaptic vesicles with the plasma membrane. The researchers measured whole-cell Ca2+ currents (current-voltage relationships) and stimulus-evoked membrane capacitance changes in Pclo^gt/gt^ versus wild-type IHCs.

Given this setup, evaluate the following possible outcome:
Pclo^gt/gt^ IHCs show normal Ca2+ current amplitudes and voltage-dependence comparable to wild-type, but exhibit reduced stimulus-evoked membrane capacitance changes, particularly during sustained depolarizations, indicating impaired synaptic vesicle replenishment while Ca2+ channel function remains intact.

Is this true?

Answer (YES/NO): NO